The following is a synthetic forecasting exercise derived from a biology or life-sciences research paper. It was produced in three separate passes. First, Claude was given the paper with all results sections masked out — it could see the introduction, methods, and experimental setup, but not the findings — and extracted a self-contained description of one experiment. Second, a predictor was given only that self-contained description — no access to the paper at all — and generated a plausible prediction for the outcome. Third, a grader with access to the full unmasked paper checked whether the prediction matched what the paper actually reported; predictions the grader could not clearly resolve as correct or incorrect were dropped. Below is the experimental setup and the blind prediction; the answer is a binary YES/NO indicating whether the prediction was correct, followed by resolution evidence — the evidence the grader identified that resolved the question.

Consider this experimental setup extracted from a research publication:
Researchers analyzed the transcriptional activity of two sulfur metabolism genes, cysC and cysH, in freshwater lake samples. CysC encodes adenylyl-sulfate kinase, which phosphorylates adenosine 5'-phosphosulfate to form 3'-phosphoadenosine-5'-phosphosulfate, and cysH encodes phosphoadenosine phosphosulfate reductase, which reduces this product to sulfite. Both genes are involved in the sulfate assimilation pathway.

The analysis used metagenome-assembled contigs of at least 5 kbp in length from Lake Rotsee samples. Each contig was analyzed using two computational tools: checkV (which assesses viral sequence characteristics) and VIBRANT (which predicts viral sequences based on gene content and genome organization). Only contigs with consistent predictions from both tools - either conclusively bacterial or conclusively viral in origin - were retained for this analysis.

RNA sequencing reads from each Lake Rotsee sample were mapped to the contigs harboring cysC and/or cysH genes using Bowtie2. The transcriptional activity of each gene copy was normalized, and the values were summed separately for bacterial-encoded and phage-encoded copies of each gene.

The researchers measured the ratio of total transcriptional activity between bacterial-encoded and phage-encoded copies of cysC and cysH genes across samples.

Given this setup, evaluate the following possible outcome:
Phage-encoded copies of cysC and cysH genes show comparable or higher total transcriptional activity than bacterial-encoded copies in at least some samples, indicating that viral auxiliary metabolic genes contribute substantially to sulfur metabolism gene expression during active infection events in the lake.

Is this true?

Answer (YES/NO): YES